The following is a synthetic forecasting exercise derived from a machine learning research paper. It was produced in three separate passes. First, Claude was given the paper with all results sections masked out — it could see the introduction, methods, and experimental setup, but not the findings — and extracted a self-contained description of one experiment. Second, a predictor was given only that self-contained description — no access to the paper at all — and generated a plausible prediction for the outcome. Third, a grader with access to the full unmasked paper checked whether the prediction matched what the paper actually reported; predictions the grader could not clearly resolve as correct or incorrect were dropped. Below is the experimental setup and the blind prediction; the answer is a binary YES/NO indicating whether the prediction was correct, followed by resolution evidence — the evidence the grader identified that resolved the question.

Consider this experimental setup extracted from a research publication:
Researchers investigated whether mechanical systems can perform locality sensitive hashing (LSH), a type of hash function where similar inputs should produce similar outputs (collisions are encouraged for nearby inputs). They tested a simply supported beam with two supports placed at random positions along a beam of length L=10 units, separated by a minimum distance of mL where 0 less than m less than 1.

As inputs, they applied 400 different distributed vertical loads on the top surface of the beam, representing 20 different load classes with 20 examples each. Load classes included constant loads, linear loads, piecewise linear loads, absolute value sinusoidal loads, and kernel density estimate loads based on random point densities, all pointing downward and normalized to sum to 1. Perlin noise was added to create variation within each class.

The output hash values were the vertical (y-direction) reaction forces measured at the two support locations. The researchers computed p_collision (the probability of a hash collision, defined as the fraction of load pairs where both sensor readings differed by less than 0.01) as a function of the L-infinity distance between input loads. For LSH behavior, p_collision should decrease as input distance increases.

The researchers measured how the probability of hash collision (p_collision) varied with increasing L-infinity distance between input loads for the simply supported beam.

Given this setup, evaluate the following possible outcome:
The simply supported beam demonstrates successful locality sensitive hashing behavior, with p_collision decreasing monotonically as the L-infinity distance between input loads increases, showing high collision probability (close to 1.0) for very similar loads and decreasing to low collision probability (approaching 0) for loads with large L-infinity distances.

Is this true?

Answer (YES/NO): NO